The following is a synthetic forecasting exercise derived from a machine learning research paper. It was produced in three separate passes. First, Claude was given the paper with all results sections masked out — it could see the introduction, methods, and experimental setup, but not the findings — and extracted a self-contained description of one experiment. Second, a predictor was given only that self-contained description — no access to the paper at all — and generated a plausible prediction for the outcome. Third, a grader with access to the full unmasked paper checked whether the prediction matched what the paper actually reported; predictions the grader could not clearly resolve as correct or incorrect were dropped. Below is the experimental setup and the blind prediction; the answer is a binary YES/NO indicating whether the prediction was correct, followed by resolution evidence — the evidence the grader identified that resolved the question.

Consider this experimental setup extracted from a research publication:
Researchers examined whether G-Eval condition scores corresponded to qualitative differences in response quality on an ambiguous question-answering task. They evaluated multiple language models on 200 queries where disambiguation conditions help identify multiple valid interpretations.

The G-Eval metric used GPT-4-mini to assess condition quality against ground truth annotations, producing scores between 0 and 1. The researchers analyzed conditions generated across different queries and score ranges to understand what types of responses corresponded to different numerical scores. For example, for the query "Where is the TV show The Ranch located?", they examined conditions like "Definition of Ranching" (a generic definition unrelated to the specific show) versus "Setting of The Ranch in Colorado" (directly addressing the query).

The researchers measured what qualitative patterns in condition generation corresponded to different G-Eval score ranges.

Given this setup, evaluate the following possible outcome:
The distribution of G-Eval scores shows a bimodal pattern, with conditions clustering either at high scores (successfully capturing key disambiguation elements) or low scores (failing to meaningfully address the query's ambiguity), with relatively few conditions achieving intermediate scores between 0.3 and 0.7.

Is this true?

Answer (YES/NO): NO